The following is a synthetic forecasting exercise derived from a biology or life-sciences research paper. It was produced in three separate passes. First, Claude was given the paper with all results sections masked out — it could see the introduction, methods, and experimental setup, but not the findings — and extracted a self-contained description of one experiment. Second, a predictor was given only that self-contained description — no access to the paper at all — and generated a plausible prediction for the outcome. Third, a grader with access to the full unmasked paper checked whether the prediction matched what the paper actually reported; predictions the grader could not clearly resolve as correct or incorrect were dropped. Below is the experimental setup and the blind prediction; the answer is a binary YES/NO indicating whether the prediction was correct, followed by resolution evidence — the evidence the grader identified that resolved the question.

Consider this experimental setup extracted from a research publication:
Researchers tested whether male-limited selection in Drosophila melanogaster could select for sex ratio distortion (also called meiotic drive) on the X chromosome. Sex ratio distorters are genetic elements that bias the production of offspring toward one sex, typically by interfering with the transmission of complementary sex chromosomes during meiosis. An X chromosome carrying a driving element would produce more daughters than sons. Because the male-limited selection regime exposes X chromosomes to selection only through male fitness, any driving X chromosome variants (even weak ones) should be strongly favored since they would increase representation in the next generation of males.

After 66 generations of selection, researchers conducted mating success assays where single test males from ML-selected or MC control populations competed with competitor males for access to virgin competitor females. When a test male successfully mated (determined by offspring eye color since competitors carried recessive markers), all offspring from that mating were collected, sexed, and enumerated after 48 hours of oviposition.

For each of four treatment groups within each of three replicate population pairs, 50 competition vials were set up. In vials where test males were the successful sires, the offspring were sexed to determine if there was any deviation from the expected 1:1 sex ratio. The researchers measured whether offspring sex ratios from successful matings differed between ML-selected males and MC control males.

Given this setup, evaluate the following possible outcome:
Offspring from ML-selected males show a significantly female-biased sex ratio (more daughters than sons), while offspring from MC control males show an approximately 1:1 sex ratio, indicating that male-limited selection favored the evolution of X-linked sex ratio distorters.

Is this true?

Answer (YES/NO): NO